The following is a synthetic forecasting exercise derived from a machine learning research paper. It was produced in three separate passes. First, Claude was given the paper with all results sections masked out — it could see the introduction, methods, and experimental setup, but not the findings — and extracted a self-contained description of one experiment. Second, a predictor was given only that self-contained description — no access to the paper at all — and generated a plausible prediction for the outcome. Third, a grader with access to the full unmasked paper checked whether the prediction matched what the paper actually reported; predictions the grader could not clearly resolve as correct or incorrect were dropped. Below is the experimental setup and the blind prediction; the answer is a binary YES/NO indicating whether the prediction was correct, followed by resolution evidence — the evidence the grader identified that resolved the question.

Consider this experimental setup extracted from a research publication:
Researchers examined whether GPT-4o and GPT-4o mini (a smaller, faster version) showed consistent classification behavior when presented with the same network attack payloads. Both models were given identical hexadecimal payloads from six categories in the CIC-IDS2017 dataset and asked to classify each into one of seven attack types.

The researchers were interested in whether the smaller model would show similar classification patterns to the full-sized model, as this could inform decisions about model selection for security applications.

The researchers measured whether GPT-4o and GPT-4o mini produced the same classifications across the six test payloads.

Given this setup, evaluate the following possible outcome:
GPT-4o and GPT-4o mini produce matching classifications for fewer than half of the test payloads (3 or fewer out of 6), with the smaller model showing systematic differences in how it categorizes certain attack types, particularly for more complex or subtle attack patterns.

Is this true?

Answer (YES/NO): NO